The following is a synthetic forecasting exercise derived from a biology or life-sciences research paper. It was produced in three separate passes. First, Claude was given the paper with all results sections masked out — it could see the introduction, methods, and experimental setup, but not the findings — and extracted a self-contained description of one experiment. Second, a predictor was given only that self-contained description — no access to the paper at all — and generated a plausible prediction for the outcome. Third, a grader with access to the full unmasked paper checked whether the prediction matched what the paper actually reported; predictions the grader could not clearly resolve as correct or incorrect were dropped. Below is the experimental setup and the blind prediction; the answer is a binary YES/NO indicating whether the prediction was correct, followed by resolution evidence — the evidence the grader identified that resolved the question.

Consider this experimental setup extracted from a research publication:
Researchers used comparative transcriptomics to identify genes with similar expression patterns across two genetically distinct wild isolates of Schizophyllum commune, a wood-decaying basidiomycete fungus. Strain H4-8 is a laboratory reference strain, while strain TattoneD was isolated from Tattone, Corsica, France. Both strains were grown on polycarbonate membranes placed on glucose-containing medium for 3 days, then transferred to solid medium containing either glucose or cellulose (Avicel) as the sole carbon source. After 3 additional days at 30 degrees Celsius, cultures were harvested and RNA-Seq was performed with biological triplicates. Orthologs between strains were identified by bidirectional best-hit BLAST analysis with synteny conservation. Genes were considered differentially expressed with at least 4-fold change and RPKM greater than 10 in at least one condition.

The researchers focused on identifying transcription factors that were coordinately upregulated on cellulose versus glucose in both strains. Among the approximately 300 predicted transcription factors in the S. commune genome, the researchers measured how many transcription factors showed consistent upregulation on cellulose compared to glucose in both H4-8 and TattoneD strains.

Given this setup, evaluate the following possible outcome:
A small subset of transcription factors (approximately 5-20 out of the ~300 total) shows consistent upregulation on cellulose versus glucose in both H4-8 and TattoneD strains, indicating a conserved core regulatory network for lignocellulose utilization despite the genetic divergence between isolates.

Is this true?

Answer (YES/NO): NO